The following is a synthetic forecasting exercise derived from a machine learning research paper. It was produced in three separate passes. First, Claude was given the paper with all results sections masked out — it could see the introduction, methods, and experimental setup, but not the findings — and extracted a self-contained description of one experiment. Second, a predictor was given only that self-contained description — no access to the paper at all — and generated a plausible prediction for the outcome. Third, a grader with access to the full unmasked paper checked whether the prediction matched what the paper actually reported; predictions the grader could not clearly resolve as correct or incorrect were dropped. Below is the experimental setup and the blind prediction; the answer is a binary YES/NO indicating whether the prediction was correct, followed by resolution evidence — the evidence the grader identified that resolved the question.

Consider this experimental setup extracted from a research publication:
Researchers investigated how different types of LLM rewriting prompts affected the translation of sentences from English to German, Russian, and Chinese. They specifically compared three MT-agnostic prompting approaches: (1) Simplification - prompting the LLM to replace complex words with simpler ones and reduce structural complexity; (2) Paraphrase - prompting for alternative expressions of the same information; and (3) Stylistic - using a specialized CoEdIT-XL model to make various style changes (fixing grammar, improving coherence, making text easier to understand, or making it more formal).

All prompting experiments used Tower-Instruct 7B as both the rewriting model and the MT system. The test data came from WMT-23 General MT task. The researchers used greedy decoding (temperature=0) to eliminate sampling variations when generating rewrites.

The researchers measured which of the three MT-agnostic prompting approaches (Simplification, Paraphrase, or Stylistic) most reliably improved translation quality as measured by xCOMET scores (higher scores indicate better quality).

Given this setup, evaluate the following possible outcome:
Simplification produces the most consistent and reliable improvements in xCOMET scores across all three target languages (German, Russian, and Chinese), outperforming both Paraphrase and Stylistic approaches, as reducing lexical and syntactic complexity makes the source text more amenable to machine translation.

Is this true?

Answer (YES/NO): YES